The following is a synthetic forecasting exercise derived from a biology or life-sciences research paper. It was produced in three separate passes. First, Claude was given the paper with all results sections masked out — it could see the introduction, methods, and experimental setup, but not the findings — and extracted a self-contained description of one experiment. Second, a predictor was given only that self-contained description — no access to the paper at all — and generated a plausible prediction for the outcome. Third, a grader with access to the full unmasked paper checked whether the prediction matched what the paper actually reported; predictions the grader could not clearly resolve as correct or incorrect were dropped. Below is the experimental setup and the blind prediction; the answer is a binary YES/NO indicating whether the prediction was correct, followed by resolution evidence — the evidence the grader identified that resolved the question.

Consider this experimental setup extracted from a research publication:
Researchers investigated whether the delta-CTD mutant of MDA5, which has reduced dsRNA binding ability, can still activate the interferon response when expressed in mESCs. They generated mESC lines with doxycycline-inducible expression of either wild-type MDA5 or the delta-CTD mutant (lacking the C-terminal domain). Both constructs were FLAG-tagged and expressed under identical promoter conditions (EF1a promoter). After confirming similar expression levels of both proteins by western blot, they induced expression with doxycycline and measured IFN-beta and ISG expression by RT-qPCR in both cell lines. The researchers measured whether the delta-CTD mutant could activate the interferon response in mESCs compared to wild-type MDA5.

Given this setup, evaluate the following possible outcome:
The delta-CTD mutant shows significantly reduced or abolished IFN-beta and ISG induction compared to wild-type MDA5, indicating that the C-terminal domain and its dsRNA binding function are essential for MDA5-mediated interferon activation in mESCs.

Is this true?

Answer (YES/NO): YES